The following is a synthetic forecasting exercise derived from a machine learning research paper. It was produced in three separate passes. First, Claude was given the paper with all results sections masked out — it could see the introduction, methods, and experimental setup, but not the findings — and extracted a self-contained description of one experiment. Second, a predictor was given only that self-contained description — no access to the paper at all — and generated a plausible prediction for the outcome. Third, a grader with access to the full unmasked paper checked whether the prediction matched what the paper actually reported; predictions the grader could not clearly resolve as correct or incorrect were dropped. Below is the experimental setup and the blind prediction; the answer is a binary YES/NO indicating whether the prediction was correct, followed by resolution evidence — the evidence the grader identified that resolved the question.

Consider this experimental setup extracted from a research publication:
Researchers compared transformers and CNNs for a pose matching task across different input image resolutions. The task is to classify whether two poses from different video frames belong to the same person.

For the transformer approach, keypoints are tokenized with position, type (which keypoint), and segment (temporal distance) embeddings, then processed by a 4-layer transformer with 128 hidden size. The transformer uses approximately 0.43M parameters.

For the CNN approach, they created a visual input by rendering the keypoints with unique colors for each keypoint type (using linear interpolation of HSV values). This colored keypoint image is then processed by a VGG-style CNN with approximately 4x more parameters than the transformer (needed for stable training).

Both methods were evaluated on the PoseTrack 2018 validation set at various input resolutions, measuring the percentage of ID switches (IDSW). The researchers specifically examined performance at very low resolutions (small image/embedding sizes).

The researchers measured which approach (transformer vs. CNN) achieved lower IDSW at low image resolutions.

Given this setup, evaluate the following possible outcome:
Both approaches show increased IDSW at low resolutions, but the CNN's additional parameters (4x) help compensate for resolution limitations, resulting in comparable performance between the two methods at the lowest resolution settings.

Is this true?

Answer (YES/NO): NO